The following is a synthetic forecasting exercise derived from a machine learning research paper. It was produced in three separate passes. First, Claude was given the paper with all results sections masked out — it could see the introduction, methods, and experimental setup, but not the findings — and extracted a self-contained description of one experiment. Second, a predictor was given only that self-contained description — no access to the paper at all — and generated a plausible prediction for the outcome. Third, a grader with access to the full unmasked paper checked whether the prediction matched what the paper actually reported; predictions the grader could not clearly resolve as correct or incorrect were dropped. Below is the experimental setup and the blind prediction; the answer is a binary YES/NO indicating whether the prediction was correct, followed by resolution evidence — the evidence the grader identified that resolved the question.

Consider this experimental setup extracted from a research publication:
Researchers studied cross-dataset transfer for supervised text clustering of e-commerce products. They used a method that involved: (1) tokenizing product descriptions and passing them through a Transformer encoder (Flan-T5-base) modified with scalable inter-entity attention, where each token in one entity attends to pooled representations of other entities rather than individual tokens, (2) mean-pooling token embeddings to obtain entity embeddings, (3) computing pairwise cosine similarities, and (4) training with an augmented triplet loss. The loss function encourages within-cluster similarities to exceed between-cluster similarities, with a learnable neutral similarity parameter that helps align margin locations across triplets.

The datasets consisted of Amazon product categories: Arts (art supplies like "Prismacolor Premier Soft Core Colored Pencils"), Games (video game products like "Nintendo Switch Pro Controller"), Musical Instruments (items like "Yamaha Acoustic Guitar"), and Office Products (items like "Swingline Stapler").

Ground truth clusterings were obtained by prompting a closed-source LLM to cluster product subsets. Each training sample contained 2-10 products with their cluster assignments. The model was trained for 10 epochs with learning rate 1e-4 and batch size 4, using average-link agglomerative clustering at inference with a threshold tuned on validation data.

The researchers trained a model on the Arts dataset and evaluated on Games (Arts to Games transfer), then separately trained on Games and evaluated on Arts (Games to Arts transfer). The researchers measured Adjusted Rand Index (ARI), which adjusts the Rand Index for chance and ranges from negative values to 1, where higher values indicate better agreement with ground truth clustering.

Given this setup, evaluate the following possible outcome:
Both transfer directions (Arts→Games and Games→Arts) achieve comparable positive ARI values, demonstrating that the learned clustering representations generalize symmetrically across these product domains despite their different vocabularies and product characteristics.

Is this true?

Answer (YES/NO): YES